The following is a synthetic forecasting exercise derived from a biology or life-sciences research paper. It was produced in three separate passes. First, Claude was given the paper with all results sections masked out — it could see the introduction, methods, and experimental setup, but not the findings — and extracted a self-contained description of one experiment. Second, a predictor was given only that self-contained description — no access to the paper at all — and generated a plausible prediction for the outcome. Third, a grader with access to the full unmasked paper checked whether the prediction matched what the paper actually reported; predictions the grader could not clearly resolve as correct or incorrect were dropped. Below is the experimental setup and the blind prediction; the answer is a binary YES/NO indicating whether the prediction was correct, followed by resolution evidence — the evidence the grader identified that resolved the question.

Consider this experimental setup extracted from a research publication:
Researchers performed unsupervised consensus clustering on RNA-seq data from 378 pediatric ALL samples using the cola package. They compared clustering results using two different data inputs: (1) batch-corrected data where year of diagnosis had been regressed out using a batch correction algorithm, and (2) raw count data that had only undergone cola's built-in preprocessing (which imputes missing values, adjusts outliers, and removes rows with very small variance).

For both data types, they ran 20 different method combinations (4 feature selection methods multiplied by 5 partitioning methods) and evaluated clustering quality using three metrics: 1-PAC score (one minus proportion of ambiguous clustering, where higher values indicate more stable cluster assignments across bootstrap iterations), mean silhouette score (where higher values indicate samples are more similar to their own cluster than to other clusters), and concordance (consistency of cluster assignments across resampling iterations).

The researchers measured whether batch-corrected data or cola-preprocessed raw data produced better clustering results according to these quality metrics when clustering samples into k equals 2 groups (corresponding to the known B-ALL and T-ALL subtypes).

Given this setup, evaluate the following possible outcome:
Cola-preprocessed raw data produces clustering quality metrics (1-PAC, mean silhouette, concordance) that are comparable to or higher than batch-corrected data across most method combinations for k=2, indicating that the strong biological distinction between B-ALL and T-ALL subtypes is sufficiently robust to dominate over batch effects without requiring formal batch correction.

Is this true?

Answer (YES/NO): NO